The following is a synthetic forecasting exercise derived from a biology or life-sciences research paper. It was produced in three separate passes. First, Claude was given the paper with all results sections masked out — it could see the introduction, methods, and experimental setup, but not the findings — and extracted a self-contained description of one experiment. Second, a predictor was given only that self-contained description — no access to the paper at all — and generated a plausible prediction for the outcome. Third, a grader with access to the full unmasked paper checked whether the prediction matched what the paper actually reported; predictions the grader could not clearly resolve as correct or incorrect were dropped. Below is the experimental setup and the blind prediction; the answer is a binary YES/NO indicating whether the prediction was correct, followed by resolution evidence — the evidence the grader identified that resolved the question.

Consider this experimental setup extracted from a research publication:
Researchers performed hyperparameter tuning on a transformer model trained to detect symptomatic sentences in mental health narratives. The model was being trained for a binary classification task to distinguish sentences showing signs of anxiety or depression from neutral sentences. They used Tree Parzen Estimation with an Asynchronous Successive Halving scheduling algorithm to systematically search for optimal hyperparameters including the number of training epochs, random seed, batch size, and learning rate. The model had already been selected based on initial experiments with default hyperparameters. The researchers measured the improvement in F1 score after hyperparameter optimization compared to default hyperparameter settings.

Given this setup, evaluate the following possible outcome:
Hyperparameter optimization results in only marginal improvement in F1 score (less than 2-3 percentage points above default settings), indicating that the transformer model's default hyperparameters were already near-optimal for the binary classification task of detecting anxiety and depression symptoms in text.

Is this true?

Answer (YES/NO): YES